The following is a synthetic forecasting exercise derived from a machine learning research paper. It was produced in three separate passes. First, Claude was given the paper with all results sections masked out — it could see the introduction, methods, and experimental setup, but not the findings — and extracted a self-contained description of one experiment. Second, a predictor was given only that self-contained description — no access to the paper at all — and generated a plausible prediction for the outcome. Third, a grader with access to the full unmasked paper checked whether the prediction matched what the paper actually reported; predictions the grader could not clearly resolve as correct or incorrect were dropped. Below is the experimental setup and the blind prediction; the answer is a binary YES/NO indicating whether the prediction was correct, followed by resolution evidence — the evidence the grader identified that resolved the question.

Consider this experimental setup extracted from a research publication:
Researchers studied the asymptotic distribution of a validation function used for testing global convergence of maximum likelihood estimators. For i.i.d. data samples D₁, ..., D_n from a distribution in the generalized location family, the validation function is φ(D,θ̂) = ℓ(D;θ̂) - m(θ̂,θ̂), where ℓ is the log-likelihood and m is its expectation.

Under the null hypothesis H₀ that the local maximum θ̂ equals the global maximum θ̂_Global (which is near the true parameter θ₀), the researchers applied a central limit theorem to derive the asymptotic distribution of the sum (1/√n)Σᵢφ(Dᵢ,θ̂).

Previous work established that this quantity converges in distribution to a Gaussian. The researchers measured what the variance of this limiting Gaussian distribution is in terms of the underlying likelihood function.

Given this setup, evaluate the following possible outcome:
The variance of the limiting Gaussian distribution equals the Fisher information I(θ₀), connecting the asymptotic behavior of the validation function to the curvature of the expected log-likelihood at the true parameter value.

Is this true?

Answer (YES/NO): NO